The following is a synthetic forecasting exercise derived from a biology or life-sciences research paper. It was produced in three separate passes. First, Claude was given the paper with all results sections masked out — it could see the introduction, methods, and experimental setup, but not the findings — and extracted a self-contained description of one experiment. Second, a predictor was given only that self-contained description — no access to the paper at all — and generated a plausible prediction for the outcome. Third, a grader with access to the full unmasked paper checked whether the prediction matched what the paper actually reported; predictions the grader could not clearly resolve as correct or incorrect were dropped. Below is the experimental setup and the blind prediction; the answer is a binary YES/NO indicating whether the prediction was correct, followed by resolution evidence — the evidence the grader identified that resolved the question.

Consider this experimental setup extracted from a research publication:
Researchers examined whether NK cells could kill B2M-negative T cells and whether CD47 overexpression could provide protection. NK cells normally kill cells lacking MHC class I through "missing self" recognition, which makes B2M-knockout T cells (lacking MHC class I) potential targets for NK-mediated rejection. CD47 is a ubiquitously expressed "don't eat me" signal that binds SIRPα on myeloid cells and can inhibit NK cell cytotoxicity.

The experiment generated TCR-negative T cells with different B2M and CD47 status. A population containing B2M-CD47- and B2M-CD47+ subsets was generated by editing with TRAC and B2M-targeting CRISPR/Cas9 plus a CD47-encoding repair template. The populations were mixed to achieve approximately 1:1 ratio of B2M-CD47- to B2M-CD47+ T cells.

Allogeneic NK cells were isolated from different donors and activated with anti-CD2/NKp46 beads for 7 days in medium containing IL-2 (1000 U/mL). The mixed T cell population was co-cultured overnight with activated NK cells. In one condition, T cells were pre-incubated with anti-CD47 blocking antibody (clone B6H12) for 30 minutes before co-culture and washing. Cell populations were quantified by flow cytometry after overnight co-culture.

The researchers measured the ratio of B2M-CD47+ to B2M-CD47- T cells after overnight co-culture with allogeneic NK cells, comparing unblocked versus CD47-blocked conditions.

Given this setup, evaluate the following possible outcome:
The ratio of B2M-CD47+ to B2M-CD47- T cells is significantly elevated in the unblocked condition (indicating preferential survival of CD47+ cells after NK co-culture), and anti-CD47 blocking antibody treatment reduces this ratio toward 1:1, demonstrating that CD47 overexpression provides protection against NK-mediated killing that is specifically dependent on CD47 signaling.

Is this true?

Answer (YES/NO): YES